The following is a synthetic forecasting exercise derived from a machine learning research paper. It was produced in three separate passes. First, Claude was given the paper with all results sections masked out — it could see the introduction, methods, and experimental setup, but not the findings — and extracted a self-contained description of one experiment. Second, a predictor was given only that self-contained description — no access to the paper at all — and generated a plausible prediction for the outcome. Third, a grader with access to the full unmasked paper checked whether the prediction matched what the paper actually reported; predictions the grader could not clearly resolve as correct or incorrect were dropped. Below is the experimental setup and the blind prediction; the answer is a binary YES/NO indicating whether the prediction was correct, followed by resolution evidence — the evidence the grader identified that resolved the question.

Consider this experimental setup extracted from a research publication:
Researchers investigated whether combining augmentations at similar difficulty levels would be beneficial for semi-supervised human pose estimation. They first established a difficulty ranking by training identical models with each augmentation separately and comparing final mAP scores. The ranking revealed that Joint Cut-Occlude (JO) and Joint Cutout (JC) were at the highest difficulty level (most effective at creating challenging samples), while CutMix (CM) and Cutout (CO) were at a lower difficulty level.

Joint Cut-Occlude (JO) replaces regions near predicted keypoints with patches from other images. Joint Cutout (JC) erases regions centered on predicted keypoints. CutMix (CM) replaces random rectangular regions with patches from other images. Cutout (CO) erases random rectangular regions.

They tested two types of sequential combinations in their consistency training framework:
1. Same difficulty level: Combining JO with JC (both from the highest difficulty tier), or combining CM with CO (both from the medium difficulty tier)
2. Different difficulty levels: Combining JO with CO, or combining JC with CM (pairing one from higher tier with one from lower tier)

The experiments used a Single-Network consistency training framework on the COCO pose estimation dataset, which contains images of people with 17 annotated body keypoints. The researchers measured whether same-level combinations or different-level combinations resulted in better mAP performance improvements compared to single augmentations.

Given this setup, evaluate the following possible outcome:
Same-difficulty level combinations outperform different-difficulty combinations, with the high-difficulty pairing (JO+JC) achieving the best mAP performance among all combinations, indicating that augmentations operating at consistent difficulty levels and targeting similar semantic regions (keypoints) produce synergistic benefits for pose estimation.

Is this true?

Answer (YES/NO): NO